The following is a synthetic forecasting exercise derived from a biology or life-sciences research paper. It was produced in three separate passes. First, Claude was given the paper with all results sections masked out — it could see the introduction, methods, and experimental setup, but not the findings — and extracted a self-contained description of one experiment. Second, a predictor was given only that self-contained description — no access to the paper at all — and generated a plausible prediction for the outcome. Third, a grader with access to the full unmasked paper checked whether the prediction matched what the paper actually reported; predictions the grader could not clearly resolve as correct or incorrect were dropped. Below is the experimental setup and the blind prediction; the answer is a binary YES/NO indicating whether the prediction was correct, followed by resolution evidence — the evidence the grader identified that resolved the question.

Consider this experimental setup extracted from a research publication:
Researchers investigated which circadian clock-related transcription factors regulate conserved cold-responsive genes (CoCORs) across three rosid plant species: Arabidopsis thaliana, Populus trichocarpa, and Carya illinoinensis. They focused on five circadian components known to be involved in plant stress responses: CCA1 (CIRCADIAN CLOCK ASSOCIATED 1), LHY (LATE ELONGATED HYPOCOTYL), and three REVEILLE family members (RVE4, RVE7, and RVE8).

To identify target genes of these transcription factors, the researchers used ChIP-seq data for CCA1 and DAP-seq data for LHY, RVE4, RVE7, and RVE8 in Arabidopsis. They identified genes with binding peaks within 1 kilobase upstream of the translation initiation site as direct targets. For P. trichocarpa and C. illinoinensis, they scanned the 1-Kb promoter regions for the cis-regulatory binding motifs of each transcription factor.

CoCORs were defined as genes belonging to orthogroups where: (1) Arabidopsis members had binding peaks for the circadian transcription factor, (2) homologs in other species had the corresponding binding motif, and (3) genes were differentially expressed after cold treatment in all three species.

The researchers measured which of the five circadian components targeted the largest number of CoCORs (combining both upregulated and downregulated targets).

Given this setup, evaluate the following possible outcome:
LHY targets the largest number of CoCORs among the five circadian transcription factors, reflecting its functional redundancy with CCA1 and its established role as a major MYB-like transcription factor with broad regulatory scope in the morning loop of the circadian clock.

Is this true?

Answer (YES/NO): NO